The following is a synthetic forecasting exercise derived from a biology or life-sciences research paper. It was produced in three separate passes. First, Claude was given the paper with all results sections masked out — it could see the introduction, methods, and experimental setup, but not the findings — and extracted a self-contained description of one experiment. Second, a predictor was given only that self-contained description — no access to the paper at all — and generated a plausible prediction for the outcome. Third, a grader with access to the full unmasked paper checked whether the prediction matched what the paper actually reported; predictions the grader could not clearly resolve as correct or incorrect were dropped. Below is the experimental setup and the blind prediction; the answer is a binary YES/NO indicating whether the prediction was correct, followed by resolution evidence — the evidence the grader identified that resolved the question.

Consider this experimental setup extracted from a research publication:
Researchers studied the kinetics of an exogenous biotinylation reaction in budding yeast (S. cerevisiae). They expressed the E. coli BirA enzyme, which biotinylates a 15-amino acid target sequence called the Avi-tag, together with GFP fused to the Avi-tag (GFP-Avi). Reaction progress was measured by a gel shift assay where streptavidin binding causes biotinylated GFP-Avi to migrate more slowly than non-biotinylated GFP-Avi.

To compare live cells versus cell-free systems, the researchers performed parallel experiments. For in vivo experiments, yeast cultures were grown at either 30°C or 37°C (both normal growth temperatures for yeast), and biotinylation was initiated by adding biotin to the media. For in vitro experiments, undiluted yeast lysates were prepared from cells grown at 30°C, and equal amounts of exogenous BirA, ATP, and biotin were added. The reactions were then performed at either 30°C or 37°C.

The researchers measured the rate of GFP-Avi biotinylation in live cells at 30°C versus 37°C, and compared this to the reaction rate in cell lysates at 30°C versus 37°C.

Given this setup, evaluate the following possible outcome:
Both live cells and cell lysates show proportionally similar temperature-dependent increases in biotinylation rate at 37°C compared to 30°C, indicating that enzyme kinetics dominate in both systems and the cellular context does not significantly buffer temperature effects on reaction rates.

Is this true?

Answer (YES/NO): NO